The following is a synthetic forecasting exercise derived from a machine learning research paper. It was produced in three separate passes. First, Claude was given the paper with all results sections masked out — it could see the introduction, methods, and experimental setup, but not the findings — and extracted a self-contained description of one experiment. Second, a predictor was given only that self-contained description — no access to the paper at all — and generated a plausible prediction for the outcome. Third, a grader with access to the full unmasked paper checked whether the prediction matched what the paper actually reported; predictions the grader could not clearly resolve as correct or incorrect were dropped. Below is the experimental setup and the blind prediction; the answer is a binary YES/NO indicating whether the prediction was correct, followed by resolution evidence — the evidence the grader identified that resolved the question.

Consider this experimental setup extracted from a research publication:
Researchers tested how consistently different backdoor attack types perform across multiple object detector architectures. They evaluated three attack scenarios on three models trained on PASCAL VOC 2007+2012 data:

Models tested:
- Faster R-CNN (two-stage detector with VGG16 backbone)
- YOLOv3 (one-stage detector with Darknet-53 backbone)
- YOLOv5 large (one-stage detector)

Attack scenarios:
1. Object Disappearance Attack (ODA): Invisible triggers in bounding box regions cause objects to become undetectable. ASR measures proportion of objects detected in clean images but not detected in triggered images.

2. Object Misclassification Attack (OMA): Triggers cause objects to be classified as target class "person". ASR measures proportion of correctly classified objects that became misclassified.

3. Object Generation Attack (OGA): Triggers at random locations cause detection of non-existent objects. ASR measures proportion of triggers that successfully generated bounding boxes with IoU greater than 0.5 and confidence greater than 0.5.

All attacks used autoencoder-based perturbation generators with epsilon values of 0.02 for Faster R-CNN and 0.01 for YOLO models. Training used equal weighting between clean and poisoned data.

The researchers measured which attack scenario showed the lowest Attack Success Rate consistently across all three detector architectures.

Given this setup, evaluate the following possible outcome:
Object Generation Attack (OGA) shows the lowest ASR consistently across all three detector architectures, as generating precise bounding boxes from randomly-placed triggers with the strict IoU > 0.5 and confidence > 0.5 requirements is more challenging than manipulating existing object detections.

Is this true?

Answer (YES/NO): YES